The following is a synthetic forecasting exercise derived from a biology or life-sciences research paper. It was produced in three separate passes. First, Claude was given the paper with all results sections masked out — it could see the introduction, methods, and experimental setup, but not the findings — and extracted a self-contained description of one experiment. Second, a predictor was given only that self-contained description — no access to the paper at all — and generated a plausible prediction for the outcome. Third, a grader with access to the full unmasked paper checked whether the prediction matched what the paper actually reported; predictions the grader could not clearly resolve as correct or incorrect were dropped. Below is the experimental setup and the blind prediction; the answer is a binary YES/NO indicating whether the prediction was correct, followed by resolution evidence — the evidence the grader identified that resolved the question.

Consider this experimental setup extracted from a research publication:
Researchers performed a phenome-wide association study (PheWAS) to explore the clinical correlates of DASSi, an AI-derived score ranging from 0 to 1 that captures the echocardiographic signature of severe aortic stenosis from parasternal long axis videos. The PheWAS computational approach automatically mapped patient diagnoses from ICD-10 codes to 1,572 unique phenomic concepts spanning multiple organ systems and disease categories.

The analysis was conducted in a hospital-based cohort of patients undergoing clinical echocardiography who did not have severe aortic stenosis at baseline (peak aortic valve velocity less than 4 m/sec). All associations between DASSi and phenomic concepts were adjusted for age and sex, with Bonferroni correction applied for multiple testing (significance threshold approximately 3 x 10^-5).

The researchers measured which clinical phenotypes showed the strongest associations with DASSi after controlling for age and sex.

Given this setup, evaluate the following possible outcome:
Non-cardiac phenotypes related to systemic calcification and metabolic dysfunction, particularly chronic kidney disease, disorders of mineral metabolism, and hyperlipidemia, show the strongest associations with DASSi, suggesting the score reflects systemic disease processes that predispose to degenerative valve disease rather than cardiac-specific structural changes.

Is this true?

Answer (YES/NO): NO